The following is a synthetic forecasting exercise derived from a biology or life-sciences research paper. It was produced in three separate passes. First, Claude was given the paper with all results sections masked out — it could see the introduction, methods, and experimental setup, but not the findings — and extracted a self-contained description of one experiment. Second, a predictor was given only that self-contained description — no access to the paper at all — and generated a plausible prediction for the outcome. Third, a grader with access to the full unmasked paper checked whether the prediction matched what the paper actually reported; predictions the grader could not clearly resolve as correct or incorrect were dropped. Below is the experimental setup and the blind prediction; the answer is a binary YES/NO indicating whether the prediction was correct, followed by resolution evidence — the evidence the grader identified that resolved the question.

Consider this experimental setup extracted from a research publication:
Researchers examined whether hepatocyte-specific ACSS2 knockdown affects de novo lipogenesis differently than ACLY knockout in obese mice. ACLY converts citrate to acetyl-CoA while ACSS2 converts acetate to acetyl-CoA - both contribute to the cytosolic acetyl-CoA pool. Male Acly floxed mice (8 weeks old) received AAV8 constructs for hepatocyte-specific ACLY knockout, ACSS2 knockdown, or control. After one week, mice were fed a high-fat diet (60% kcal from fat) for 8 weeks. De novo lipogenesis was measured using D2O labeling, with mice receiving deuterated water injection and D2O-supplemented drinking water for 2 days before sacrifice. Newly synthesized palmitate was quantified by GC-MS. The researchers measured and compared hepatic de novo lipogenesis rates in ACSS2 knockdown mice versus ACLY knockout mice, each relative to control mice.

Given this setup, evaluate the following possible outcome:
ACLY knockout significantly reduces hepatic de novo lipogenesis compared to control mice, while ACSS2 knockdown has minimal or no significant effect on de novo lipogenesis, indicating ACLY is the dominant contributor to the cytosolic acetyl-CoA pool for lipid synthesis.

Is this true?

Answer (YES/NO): NO